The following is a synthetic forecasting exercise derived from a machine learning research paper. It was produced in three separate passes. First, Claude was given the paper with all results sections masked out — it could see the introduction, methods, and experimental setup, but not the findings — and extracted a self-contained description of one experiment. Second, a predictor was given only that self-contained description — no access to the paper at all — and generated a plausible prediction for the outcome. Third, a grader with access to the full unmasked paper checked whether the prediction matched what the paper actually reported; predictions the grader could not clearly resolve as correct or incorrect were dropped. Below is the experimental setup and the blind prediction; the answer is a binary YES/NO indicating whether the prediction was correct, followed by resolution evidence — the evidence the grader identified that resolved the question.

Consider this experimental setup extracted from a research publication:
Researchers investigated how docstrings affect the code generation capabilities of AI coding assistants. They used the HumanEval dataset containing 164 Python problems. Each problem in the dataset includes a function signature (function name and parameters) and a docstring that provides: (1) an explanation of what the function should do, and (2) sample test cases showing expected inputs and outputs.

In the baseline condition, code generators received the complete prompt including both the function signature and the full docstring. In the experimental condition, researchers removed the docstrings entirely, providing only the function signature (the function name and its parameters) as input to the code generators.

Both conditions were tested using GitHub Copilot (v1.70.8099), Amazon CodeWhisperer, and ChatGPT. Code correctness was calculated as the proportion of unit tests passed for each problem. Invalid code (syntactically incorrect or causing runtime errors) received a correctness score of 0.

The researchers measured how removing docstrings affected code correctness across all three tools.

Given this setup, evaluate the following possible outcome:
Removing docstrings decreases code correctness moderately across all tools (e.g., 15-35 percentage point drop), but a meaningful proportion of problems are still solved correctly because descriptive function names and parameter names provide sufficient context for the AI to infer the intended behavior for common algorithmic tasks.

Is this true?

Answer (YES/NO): NO